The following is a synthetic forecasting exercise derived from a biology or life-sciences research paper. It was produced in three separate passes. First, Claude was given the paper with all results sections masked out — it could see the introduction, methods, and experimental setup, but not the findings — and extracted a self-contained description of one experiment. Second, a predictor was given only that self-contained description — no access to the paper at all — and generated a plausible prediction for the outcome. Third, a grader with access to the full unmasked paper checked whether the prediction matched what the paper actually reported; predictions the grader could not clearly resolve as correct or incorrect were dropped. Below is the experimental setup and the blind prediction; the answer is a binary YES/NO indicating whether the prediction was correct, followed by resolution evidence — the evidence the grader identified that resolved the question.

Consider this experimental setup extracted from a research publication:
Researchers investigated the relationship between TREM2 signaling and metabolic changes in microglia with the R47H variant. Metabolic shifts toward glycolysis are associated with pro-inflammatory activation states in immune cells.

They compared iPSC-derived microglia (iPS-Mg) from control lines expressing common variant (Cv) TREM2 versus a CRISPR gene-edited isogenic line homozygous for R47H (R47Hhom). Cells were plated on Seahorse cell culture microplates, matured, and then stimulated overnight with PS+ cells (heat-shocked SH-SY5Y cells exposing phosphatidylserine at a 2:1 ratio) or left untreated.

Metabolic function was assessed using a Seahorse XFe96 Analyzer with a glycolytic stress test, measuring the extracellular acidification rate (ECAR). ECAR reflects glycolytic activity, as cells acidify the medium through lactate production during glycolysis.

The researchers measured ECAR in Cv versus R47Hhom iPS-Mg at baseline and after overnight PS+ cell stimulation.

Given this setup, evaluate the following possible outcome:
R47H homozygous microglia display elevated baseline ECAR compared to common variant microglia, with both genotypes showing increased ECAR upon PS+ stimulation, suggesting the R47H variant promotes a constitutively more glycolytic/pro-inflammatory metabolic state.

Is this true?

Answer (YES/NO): NO